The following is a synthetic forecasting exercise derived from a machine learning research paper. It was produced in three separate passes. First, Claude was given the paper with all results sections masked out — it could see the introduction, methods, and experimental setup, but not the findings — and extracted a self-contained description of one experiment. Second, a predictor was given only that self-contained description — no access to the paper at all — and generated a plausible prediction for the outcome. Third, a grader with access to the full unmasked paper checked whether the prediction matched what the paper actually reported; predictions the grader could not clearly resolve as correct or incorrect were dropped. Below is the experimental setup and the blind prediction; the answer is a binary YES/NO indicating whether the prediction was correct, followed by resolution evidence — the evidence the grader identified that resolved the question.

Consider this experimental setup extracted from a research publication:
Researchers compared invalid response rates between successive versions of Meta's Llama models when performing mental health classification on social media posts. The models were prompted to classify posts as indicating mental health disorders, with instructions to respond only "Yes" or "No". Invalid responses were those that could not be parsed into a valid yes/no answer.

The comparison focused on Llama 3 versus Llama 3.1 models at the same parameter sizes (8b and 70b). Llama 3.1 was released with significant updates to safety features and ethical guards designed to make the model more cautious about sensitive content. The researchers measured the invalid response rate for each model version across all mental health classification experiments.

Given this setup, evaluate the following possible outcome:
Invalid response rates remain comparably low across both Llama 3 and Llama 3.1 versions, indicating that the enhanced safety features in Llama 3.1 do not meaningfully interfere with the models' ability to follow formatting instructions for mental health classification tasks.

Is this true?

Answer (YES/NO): NO